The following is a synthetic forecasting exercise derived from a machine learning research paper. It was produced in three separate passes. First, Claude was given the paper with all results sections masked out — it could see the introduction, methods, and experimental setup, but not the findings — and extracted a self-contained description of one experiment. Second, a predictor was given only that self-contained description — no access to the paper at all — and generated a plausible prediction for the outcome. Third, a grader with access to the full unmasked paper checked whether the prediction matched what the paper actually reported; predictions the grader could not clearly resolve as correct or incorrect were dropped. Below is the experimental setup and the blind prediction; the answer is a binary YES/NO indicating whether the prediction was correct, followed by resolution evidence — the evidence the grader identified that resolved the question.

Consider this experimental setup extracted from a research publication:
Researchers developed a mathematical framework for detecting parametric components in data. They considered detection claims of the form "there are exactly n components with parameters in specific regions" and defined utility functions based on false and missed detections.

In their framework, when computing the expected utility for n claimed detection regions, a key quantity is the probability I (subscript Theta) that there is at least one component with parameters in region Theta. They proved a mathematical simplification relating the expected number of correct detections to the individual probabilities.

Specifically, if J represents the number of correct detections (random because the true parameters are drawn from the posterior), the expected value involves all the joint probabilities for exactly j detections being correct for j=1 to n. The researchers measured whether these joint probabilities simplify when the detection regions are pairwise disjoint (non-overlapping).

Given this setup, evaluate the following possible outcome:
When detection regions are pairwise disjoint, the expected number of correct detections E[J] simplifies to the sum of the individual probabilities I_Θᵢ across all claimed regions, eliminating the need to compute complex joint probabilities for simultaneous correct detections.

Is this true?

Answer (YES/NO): YES